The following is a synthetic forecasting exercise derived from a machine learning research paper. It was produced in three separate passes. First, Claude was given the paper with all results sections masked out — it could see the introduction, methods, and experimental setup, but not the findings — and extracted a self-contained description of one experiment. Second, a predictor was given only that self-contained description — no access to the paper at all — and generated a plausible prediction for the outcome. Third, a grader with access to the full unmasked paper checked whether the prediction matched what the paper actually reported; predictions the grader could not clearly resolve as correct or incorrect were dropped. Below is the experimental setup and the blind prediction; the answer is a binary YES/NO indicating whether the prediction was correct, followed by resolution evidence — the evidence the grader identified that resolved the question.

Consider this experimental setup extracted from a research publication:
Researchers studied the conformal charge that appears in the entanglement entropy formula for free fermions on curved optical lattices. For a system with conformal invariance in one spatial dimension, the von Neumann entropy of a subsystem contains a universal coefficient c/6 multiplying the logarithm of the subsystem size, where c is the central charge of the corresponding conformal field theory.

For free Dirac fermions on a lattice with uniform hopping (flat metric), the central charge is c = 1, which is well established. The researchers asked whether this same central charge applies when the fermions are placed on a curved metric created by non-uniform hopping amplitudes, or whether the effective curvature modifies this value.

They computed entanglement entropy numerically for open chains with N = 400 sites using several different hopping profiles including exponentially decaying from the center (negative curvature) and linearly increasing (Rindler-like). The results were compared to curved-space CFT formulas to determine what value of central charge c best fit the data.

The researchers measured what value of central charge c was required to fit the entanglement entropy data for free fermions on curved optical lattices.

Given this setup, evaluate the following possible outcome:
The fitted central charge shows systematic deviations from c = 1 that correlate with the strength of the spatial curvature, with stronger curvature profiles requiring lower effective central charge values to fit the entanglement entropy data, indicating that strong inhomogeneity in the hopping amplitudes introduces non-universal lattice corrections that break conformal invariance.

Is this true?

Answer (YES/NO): NO